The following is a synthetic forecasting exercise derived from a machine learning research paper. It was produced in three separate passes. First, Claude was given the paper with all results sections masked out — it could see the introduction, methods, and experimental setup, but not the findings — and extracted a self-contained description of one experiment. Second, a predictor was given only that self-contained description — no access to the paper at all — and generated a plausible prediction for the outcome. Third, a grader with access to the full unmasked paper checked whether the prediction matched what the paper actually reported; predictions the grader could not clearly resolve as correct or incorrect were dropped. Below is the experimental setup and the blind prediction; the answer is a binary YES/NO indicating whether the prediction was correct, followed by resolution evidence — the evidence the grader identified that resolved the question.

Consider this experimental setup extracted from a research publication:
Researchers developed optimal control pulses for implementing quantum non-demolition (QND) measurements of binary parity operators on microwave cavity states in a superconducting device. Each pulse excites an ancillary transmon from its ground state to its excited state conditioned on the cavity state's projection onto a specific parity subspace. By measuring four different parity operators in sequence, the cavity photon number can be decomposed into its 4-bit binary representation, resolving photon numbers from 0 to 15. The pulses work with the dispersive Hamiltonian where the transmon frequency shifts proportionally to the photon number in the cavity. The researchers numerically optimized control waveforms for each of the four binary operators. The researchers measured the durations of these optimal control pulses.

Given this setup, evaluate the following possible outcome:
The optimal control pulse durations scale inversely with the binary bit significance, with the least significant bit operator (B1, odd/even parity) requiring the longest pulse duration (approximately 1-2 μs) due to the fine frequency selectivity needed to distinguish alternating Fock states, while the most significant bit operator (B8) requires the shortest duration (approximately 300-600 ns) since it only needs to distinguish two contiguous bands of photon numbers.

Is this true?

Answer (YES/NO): NO